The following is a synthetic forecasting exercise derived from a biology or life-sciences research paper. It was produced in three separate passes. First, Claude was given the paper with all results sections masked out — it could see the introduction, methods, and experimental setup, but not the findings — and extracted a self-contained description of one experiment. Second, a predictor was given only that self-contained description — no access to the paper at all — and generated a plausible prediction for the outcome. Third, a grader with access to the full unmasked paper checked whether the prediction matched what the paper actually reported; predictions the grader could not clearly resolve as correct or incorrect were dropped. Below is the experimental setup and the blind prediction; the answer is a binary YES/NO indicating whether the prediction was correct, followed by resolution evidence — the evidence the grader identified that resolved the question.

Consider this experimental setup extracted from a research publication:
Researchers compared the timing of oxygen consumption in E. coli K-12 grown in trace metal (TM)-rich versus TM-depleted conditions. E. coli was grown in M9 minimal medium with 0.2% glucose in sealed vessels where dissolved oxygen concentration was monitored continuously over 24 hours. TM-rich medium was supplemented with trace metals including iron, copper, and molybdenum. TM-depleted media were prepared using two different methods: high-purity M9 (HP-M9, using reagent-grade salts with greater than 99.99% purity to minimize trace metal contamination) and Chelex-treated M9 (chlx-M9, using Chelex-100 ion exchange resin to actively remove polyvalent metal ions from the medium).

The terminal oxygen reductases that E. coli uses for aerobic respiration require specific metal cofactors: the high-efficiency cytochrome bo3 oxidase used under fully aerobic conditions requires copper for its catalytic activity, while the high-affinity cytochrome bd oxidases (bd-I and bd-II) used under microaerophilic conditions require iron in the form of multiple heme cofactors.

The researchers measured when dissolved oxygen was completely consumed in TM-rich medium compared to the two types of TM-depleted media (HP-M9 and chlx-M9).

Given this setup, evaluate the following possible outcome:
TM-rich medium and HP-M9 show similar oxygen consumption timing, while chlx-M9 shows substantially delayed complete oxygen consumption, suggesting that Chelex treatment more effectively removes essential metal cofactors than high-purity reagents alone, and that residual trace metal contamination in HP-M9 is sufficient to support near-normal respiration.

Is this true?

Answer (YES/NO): NO